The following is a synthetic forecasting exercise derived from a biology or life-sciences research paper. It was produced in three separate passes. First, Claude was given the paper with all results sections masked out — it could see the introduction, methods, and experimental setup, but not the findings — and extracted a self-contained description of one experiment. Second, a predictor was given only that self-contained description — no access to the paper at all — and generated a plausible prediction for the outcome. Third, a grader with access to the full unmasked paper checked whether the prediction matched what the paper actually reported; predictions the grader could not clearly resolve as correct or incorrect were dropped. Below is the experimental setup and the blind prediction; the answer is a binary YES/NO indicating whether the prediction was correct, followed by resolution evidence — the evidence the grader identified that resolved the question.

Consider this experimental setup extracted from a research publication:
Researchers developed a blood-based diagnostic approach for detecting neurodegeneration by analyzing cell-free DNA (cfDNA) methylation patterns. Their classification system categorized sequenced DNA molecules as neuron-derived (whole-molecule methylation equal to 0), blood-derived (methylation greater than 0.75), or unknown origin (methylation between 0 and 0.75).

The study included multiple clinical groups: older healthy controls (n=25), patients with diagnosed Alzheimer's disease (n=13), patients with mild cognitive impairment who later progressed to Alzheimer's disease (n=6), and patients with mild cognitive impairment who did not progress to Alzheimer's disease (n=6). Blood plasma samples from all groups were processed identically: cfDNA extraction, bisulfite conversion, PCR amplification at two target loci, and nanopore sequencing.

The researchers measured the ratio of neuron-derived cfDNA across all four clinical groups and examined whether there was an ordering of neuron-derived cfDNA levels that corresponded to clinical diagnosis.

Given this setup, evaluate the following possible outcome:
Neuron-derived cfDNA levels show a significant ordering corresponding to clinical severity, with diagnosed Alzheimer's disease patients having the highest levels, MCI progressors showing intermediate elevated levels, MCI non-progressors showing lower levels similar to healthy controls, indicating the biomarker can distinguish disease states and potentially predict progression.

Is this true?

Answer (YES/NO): NO